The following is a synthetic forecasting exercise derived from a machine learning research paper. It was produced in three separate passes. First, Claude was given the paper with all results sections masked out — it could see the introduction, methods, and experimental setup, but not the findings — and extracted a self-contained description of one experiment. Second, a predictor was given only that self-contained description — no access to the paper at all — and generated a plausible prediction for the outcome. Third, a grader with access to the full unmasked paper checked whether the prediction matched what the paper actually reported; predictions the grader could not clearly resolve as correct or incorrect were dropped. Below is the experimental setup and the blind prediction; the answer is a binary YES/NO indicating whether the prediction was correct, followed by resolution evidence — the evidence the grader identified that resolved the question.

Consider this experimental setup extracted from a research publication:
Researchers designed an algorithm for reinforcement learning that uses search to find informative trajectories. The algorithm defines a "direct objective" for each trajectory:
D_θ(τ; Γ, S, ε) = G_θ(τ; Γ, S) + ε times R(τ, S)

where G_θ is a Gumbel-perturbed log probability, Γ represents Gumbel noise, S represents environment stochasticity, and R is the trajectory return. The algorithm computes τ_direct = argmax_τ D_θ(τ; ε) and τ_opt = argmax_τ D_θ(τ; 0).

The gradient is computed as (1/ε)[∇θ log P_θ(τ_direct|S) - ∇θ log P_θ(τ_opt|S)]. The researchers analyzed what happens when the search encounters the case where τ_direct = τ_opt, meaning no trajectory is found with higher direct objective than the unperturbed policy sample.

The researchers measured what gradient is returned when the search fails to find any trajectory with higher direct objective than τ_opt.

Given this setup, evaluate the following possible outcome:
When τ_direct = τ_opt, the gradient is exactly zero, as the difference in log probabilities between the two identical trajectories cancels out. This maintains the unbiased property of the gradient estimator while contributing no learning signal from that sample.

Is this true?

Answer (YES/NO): YES